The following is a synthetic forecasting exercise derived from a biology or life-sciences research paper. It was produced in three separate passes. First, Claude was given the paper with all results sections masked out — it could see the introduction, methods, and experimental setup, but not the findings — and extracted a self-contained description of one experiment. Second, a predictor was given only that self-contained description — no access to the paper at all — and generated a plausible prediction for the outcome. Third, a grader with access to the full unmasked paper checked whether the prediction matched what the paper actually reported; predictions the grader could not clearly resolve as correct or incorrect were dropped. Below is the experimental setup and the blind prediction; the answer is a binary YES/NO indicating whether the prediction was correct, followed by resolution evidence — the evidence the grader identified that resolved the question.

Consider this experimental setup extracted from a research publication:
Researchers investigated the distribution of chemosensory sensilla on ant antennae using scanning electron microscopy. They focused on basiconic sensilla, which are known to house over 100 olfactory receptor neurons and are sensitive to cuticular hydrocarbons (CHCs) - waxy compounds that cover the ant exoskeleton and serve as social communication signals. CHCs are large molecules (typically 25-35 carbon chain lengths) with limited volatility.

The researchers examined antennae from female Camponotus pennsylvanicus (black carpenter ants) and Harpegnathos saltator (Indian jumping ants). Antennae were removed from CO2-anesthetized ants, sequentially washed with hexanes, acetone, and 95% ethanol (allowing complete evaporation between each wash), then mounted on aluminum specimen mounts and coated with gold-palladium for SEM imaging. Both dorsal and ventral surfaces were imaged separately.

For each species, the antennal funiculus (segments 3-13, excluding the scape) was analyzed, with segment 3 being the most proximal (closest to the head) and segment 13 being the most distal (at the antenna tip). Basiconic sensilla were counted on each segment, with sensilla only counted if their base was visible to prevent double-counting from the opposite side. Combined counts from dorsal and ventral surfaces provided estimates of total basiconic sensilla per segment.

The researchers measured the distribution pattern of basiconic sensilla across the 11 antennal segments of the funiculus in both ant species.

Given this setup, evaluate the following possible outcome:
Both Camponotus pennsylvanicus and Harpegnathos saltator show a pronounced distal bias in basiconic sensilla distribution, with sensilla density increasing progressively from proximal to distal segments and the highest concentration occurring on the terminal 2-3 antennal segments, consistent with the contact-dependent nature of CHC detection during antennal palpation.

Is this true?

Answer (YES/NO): YES